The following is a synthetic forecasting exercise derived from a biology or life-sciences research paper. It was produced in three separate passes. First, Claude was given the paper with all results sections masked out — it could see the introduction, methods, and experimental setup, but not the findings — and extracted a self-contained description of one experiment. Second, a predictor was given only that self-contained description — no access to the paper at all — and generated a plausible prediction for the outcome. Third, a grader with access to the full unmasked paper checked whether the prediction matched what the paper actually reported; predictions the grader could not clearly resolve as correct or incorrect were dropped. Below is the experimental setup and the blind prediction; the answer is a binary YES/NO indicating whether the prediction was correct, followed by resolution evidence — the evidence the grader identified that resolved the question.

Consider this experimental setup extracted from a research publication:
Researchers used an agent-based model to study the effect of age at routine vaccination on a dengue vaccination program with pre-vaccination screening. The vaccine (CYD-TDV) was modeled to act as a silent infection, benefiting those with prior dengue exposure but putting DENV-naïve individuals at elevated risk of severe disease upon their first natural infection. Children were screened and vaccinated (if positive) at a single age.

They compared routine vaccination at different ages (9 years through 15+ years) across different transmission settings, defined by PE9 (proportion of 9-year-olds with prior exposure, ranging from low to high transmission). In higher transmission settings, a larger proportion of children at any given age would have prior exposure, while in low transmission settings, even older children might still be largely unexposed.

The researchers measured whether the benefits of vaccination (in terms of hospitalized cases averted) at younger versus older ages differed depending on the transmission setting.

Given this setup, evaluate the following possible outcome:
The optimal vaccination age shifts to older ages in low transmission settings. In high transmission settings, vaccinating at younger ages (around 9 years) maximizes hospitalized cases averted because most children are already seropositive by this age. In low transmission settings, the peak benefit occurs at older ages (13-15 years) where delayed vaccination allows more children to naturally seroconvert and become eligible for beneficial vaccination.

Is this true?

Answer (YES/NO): NO